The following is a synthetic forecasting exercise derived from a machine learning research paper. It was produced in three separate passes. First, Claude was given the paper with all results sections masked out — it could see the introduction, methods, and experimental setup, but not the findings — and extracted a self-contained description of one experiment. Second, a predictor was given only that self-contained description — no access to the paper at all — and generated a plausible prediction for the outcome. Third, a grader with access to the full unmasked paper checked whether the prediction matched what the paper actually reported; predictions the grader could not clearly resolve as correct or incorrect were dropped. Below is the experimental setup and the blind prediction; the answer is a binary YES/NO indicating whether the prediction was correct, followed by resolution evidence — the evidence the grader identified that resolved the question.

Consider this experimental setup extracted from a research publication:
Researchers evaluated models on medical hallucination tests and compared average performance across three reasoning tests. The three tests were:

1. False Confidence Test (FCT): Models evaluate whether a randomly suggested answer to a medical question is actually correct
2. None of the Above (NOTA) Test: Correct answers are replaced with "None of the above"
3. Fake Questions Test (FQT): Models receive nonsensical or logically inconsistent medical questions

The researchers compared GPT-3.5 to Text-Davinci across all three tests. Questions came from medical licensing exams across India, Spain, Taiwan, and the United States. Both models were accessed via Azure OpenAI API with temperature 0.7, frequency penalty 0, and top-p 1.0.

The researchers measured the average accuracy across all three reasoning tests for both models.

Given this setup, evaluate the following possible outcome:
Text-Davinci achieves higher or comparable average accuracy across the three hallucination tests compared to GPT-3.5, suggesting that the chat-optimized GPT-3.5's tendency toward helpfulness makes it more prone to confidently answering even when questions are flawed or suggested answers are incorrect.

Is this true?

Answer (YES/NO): YES